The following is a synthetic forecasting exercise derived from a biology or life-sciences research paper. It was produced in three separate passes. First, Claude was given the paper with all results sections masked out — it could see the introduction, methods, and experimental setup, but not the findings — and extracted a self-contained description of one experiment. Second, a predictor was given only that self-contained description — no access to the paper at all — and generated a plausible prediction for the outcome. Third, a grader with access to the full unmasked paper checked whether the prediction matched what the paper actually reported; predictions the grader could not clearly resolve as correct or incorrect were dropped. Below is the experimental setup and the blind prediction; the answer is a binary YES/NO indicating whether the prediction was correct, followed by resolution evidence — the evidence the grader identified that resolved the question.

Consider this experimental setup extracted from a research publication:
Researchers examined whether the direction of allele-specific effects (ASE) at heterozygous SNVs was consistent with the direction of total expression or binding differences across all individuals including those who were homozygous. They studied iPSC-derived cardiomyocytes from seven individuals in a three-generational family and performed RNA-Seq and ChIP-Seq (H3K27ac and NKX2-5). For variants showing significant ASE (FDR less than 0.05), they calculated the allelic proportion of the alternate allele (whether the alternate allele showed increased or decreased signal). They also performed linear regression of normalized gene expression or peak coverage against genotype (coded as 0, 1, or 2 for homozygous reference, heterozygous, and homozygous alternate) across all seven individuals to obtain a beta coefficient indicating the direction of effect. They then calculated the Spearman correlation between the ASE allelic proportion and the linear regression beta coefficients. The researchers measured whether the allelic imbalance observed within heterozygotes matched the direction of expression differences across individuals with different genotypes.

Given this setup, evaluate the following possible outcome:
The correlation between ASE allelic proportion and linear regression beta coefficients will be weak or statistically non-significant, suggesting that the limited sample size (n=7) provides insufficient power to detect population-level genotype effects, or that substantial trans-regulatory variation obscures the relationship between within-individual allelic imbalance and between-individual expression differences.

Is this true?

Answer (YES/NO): NO